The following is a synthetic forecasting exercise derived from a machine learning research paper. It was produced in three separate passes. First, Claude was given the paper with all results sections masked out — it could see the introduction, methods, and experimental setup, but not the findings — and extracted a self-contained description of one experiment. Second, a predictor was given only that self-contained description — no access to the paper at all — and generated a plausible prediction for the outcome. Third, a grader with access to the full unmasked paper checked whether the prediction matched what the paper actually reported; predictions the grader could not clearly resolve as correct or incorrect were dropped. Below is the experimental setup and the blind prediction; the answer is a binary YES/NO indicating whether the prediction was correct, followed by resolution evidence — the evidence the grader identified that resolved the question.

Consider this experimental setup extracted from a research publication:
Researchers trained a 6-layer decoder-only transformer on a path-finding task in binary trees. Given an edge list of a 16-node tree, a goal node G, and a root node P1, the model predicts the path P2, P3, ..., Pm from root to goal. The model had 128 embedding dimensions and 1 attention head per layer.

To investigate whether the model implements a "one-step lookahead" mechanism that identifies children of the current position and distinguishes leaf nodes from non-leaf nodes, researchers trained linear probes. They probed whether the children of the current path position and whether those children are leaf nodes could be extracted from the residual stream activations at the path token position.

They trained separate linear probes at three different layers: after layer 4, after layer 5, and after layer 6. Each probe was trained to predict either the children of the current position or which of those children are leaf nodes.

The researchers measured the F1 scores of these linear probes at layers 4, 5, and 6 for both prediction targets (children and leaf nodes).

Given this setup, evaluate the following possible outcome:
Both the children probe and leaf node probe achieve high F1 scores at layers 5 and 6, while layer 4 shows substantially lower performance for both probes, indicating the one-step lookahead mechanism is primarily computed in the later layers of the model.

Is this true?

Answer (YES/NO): NO